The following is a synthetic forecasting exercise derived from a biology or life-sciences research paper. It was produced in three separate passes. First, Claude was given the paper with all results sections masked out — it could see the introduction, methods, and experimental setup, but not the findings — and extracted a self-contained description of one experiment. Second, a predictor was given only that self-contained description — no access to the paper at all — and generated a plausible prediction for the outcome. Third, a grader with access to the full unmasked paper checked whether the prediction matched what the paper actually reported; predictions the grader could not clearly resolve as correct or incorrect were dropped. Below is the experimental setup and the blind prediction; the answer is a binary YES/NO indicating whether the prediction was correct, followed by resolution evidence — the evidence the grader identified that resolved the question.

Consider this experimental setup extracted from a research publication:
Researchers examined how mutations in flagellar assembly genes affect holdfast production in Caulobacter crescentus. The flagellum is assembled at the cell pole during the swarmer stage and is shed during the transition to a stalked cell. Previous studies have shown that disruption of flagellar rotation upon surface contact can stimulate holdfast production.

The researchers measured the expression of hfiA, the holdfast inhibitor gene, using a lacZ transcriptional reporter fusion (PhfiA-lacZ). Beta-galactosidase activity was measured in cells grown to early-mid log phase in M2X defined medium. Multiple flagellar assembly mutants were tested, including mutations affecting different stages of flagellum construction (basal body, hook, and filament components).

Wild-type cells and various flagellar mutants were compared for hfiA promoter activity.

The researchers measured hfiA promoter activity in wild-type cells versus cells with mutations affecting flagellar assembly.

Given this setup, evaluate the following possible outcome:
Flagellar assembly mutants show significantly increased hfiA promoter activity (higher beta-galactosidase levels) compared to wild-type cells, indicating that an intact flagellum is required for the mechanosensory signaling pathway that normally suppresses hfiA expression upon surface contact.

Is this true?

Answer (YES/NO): NO